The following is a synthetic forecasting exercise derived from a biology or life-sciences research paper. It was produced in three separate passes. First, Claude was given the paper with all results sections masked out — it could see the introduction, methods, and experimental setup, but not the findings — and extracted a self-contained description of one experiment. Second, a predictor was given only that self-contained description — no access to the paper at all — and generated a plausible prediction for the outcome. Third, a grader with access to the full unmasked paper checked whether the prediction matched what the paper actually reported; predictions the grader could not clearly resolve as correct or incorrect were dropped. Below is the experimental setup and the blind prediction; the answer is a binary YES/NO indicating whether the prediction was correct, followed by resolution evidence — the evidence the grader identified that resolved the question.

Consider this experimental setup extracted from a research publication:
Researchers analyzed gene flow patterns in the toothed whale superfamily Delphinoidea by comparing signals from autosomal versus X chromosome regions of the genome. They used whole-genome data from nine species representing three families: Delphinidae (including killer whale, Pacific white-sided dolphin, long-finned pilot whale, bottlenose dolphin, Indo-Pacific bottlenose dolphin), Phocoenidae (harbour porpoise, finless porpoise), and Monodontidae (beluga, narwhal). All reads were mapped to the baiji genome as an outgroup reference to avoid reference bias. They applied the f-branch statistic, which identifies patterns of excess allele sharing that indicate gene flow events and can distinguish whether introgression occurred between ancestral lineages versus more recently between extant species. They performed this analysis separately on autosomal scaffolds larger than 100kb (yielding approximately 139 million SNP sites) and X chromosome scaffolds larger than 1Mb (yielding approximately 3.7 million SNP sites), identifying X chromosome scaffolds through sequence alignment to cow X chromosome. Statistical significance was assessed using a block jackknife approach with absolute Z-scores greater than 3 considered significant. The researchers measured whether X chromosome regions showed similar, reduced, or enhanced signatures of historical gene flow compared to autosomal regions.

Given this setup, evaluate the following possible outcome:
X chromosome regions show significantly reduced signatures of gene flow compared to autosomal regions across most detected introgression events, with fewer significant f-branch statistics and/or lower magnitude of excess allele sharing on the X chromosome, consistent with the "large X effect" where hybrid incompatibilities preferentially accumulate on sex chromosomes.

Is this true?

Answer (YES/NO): NO